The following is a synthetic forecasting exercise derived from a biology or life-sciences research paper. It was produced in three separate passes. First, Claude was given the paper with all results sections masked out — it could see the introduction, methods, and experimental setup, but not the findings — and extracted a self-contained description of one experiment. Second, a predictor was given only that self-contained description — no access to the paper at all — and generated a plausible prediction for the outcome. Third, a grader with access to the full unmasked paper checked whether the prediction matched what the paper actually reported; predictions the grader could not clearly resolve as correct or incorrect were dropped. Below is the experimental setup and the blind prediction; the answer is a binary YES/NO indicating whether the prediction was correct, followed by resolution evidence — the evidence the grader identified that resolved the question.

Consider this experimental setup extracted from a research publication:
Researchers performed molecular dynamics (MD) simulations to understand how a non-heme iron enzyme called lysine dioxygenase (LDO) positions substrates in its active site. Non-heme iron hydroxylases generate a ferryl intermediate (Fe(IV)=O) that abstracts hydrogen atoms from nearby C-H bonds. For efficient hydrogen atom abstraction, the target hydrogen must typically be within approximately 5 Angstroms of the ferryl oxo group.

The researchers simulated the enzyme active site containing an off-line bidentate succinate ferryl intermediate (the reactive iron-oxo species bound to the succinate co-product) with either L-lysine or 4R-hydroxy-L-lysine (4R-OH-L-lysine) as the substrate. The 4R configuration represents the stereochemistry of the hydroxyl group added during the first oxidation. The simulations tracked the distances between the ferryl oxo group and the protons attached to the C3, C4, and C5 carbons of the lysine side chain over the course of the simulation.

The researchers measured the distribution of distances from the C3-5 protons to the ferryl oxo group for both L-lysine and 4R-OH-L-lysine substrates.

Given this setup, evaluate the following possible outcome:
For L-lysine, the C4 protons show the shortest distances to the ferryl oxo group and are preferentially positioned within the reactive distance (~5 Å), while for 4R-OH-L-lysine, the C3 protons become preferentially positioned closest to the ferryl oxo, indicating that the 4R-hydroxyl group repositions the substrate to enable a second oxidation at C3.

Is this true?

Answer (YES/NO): NO